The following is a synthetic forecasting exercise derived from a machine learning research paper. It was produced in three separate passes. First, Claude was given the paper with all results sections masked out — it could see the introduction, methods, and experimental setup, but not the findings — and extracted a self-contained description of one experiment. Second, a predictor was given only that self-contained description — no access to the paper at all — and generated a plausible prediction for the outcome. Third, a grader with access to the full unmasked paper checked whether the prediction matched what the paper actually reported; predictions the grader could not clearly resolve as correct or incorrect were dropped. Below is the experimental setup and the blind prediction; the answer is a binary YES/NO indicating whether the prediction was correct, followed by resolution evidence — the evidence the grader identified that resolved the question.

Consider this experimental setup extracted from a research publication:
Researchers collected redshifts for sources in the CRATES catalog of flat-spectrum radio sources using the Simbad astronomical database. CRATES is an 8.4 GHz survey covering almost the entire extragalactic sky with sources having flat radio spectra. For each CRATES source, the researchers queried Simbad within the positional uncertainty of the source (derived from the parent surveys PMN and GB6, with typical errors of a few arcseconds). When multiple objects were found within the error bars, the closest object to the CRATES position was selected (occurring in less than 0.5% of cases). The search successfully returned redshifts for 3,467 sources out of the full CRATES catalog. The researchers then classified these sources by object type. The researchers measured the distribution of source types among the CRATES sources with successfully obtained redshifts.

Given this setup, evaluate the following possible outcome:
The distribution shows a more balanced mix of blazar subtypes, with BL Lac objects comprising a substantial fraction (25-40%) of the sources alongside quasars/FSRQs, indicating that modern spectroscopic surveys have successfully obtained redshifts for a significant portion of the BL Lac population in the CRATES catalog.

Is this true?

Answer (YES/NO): NO